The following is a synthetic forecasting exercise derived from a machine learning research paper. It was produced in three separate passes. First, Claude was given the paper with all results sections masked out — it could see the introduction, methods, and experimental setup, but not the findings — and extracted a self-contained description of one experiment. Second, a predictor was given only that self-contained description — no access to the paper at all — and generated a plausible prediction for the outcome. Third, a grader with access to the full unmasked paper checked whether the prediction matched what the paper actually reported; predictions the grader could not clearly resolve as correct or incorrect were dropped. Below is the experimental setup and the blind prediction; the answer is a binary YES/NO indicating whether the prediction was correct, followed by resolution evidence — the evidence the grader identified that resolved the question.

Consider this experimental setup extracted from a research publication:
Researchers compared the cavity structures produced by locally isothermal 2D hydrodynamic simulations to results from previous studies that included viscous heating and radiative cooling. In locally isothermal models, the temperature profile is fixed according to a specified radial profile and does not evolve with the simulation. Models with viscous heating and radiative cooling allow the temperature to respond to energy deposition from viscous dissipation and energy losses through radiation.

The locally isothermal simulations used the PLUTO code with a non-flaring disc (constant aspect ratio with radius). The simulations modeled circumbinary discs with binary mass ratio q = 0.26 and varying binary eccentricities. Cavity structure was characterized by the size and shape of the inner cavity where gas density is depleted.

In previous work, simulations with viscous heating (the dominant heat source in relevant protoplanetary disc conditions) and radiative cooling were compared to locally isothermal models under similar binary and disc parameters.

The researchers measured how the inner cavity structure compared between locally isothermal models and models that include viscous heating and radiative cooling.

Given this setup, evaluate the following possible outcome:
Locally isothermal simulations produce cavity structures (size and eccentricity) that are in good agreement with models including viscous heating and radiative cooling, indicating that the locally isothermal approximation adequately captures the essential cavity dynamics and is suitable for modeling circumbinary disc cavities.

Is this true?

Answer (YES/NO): YES